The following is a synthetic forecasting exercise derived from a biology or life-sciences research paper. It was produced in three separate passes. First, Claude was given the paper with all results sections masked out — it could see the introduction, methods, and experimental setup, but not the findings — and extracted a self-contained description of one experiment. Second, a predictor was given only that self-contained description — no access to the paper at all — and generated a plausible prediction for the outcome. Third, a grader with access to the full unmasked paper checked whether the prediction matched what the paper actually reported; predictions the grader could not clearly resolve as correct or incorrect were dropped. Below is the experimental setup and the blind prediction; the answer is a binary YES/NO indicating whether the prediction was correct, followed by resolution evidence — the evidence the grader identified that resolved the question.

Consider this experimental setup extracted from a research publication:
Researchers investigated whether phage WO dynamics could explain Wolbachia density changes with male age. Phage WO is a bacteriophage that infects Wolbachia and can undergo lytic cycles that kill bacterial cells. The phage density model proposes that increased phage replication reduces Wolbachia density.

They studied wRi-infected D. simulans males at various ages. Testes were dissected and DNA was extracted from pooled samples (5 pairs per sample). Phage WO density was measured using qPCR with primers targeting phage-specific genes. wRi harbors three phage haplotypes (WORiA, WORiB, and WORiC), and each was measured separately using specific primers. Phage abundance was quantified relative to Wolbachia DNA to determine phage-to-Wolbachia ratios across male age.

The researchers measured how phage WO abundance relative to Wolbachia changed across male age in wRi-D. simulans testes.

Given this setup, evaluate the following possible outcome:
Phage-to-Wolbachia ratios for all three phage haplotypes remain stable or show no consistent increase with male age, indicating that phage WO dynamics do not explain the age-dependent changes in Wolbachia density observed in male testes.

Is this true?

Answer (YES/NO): YES